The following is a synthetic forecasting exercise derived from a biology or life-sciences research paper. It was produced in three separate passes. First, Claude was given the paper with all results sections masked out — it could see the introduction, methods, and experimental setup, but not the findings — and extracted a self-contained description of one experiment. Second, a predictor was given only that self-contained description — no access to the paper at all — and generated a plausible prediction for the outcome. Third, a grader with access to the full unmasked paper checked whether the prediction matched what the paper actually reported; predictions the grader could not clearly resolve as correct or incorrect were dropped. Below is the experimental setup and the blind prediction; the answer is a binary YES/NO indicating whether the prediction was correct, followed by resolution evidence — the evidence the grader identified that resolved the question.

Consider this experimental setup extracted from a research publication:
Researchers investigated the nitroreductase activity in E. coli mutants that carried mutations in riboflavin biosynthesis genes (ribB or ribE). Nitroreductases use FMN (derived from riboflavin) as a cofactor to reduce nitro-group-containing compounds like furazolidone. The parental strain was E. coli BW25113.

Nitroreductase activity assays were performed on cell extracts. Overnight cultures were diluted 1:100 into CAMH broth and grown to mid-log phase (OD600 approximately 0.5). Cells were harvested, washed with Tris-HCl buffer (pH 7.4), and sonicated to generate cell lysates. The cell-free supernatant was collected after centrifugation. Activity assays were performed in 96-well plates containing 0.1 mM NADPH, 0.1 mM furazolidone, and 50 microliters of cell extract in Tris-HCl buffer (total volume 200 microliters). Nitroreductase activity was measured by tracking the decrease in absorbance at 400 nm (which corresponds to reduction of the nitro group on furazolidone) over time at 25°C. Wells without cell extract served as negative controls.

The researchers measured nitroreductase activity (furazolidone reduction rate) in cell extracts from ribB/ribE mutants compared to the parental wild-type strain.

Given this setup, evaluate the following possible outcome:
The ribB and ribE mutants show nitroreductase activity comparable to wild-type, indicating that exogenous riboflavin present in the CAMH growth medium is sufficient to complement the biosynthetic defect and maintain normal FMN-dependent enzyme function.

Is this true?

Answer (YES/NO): NO